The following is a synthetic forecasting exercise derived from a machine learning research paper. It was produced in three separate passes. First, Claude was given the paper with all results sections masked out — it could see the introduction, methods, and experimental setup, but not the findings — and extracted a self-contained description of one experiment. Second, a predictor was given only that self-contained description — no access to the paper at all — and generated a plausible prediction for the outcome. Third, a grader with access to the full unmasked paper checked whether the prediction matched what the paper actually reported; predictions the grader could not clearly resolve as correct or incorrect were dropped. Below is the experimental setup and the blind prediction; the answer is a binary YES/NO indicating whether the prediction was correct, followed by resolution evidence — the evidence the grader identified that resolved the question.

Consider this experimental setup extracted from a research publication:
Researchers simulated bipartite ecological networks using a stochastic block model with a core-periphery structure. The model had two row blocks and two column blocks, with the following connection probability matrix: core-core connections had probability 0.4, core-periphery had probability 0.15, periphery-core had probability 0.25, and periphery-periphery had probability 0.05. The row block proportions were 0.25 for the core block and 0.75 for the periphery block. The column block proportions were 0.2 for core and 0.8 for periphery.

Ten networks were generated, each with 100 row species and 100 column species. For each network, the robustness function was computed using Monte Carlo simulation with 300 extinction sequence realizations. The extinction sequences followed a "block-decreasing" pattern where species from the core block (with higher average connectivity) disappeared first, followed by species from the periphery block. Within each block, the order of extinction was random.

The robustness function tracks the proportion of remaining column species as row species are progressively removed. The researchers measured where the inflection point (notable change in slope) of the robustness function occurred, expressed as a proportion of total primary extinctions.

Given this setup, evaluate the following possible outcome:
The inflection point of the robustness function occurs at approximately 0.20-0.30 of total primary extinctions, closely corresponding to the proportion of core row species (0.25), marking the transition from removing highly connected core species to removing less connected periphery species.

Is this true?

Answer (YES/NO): YES